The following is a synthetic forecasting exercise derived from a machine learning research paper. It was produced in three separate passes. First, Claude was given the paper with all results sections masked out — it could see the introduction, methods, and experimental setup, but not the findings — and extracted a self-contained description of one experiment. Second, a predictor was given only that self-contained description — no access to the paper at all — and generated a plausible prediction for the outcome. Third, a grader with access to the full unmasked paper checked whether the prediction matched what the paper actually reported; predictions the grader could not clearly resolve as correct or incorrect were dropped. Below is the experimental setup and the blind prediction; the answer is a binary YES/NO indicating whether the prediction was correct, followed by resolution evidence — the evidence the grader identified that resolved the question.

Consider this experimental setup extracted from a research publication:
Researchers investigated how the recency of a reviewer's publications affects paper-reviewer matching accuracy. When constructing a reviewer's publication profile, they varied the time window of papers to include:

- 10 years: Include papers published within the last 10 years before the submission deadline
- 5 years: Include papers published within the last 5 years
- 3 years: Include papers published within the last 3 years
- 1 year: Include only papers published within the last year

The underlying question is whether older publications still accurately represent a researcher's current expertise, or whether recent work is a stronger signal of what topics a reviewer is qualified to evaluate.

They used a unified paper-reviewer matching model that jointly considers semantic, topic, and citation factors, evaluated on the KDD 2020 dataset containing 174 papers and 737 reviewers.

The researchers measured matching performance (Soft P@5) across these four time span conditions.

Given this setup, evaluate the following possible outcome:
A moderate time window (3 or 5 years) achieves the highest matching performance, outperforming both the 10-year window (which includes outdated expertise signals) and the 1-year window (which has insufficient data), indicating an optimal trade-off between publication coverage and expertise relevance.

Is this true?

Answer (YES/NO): NO